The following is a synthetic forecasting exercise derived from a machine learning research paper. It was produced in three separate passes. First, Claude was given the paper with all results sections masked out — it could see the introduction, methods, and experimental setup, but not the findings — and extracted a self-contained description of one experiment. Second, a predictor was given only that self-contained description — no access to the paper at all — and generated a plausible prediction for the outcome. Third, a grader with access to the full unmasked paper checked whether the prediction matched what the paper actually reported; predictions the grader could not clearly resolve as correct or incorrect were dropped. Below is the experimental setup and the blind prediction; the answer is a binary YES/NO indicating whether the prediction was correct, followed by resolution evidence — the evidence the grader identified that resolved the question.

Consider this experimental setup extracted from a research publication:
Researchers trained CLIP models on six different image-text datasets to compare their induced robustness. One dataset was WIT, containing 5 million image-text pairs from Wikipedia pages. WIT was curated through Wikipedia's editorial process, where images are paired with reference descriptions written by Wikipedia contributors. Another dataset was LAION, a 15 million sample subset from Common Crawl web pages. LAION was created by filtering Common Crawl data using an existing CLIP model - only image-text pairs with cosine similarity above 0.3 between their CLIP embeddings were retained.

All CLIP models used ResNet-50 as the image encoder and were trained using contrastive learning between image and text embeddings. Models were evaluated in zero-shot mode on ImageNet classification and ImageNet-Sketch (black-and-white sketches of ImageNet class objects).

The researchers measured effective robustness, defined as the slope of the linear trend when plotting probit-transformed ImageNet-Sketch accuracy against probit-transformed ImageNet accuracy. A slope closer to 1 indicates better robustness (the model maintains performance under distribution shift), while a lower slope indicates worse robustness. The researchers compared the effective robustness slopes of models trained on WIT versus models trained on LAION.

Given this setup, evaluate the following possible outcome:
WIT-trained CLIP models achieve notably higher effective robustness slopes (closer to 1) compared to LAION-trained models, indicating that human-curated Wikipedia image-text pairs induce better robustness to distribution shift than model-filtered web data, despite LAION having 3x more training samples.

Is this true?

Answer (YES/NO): NO